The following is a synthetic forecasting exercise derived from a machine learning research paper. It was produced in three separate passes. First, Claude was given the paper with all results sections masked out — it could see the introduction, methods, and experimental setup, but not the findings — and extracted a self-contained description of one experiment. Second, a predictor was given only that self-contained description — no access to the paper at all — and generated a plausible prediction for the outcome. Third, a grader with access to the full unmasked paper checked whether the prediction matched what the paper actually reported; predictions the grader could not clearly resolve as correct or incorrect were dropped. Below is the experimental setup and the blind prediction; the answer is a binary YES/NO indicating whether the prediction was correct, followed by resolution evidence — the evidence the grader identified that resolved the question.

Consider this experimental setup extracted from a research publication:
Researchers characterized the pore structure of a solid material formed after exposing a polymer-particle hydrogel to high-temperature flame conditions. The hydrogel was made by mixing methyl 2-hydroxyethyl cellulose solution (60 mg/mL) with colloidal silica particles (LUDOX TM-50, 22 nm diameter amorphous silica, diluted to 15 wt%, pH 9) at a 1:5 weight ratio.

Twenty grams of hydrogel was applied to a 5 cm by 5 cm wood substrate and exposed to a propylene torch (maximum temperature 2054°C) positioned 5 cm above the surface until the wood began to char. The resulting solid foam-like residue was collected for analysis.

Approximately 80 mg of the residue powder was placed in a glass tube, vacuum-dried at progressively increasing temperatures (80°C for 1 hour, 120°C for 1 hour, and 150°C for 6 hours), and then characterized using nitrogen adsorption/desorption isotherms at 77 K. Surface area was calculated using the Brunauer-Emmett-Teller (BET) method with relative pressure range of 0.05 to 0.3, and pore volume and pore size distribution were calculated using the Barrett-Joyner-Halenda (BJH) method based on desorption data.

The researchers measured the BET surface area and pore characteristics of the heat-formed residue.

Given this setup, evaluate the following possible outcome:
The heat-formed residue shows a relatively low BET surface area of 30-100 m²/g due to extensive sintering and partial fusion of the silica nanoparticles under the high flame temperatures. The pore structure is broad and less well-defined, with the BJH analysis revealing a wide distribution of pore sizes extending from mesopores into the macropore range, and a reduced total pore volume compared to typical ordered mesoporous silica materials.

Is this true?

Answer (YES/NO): NO